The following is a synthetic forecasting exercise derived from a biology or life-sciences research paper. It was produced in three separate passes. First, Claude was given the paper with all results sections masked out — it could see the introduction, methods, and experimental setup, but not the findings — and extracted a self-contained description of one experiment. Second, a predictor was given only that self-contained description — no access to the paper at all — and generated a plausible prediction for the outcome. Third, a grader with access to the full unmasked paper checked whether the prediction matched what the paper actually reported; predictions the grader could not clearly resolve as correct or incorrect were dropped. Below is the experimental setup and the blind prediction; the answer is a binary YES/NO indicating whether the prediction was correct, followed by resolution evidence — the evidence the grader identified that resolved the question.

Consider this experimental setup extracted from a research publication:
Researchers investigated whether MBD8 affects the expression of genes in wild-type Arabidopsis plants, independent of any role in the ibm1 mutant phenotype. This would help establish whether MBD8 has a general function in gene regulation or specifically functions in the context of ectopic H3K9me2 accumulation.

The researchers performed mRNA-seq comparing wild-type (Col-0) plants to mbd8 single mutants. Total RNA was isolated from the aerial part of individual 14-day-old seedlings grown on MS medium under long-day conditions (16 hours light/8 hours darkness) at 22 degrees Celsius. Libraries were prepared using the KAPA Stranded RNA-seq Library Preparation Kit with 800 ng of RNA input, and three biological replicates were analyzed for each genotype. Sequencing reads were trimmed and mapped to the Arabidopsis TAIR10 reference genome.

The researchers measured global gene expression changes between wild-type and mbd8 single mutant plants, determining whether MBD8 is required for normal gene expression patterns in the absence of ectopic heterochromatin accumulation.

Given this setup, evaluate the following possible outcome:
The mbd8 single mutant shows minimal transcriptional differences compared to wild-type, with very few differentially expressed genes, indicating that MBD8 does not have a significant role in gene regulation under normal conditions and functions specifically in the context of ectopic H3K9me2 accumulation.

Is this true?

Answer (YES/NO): YES